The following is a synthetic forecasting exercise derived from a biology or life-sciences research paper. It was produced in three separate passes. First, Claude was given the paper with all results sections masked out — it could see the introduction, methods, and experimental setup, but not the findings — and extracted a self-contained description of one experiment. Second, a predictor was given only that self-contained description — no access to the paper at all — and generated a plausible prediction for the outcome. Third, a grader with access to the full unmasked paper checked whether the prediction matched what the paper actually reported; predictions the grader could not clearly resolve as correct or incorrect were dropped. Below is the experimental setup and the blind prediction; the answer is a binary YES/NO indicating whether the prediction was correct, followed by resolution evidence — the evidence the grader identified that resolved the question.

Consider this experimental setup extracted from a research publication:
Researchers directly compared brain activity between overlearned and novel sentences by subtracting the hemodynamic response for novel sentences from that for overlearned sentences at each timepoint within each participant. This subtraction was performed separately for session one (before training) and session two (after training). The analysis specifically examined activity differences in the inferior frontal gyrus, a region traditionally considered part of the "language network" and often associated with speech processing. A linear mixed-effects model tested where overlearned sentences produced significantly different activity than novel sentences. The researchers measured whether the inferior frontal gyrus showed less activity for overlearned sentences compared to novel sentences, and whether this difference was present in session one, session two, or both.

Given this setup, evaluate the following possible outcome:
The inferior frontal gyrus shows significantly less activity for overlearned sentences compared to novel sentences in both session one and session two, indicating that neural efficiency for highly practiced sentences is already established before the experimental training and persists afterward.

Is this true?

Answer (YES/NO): YES